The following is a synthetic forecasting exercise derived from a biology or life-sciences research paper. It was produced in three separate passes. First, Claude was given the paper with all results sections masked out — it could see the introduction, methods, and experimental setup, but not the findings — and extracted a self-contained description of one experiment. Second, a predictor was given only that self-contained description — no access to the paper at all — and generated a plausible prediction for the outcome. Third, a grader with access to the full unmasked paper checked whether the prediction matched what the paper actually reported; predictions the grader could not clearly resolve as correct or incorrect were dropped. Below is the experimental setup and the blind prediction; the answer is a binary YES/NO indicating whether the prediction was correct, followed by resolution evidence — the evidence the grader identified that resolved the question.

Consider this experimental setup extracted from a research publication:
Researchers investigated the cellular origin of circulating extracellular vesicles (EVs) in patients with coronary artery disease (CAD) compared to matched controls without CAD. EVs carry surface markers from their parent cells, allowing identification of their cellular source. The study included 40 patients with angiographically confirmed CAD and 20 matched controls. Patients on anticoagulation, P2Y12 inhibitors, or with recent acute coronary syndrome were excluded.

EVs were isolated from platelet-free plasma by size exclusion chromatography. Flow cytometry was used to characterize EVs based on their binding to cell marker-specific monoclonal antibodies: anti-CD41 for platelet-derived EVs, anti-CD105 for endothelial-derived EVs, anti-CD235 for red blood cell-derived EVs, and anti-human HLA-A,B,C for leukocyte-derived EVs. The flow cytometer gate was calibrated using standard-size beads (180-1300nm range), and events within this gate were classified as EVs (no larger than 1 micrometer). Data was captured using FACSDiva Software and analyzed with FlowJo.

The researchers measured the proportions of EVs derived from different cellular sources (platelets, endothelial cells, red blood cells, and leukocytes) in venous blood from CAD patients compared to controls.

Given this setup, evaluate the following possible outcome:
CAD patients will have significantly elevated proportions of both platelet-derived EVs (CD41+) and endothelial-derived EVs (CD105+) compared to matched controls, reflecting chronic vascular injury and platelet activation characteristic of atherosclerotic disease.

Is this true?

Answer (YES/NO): NO